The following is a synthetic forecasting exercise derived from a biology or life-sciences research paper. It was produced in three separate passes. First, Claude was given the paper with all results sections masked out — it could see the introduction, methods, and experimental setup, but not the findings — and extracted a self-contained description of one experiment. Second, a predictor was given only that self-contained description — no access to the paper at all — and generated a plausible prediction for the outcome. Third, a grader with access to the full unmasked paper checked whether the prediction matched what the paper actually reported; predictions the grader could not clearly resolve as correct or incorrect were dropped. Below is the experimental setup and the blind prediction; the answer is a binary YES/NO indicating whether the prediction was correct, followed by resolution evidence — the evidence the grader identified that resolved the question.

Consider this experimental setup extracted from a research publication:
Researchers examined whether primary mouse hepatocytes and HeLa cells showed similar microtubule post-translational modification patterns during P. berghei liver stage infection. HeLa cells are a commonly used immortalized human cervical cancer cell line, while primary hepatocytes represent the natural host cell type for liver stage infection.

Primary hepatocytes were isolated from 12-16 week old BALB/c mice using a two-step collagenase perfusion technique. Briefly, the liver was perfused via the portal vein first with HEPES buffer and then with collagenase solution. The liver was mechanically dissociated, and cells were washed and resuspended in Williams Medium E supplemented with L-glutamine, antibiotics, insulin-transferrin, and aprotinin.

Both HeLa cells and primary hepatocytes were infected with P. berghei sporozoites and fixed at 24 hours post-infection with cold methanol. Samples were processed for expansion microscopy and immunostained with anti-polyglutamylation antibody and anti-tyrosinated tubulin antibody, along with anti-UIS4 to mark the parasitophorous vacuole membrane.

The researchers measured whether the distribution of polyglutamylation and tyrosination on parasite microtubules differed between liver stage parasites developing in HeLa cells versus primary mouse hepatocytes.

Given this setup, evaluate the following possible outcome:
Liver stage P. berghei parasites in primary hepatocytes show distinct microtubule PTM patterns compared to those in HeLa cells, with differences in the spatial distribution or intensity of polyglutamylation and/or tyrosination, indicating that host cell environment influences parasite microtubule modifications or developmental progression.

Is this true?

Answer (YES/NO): NO